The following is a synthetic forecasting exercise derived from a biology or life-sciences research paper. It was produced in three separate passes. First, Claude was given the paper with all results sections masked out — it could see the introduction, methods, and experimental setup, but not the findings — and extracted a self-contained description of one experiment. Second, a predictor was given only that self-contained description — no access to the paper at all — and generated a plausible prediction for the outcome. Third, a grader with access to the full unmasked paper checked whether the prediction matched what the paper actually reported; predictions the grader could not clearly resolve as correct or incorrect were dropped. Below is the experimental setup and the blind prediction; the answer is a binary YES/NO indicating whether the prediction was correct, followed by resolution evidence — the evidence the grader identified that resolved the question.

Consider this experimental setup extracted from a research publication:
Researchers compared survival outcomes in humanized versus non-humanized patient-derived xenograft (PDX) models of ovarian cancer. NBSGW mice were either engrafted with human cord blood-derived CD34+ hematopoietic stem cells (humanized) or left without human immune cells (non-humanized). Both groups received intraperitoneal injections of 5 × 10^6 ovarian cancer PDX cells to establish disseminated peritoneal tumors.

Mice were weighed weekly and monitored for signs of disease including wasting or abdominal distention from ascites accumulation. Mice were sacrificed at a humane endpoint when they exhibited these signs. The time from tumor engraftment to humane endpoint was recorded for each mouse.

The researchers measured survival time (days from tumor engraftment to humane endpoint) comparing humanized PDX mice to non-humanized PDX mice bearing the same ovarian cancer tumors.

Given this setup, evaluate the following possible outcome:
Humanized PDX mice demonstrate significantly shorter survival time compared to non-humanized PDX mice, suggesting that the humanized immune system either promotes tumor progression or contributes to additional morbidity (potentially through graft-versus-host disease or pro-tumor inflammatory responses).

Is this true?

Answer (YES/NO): YES